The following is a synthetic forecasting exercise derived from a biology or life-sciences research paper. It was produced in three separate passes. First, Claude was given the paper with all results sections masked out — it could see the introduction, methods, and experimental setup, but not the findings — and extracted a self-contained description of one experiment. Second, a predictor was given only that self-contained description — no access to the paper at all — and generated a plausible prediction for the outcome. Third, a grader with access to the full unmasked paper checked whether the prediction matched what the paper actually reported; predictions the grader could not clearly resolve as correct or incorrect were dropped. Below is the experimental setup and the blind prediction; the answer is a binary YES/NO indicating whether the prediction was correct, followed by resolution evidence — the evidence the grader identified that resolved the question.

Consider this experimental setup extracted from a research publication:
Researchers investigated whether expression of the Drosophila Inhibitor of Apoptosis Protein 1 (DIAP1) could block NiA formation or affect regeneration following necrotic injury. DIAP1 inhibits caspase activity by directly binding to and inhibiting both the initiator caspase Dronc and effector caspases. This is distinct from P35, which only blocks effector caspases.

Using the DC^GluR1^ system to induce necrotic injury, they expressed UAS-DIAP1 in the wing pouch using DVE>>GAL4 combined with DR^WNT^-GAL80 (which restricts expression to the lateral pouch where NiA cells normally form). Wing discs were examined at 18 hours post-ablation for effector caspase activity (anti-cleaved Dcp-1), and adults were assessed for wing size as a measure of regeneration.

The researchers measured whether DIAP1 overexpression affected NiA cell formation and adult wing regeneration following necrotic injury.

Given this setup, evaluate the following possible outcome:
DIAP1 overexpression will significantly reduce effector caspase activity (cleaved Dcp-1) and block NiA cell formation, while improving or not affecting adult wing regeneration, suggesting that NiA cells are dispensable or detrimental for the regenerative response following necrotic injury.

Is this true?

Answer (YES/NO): NO